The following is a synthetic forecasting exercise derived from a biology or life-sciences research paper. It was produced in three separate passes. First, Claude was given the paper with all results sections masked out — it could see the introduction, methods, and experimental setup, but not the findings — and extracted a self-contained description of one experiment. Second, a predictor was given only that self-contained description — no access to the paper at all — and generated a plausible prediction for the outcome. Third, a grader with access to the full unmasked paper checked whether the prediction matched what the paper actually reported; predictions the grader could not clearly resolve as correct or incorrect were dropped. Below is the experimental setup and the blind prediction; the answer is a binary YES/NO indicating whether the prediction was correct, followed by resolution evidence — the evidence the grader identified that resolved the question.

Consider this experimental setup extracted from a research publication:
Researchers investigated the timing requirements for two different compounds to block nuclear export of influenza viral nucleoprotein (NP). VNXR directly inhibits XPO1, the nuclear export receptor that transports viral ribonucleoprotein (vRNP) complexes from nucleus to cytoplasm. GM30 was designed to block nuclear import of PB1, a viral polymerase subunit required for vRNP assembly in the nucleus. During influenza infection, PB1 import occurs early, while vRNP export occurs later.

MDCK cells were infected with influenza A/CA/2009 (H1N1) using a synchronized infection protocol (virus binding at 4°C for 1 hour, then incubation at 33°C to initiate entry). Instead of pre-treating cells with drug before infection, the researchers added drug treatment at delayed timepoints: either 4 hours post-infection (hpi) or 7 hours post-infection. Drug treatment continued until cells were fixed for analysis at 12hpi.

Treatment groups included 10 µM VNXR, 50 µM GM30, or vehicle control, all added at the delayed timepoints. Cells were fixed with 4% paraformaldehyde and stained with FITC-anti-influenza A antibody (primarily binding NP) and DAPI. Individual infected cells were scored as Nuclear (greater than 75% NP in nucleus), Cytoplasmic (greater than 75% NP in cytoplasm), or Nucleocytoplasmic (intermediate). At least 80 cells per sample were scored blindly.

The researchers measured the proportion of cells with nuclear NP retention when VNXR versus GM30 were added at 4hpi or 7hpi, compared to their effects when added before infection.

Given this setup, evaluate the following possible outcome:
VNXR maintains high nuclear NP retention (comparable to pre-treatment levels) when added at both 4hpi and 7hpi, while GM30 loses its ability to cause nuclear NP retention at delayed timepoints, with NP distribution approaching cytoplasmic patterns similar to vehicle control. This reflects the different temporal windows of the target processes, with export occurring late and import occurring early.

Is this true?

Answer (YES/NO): YES